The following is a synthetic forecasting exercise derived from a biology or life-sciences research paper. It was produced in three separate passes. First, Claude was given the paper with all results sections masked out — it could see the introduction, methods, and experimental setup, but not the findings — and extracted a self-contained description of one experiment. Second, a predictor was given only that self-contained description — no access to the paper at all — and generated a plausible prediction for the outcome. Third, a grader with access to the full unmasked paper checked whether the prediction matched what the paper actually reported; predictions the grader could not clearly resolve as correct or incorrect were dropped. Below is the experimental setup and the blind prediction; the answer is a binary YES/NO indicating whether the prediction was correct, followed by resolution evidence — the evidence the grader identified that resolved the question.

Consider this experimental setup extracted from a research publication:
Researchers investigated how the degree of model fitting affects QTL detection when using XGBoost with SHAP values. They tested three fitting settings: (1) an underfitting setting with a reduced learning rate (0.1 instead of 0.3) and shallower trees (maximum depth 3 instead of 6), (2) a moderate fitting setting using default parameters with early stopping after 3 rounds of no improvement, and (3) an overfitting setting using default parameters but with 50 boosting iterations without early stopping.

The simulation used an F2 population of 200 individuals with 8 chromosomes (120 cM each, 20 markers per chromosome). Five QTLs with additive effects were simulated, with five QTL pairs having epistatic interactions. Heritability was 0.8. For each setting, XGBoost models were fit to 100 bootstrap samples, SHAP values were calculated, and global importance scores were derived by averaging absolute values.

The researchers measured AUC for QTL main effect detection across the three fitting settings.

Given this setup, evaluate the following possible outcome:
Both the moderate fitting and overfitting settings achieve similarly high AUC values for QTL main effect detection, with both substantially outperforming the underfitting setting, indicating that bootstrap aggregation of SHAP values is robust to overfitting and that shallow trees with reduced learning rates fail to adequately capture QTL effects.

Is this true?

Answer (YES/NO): NO